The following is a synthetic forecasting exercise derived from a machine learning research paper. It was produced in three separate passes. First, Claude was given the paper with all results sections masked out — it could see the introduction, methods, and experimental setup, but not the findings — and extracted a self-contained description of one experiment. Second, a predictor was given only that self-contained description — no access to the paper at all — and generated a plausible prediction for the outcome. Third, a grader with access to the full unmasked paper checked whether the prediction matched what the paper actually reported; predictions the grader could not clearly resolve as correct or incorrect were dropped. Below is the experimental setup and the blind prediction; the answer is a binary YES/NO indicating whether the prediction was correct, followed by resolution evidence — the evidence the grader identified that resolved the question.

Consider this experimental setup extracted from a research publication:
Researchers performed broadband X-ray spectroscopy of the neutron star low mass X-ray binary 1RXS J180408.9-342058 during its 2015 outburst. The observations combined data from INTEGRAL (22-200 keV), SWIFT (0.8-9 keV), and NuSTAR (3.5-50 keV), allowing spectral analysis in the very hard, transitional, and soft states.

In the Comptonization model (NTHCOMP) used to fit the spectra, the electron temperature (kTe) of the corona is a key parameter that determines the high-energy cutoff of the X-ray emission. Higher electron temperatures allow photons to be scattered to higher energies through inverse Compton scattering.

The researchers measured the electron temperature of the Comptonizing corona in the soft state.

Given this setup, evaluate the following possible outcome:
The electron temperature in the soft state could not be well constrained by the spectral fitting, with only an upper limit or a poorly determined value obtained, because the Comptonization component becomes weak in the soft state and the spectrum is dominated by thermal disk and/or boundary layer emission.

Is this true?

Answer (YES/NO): NO